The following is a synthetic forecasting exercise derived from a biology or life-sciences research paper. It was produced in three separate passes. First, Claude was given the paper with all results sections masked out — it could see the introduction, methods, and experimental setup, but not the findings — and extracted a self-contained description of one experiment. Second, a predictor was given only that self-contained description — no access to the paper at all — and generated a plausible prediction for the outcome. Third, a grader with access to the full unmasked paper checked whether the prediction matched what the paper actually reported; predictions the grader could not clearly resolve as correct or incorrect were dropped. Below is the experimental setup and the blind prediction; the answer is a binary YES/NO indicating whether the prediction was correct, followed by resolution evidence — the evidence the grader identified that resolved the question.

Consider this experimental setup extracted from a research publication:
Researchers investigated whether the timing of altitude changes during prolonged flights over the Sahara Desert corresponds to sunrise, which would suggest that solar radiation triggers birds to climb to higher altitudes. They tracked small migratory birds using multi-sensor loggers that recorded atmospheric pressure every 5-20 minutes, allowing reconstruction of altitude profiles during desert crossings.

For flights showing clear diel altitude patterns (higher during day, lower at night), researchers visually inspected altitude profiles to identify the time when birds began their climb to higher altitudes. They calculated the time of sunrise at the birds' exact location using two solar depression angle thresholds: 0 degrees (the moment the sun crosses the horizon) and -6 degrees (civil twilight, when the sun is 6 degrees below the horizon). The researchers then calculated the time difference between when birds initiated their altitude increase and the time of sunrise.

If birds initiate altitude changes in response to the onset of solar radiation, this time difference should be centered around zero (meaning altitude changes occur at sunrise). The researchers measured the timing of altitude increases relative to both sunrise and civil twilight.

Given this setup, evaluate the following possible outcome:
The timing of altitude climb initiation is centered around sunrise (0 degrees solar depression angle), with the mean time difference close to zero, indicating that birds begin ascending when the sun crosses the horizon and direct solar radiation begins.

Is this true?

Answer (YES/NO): NO